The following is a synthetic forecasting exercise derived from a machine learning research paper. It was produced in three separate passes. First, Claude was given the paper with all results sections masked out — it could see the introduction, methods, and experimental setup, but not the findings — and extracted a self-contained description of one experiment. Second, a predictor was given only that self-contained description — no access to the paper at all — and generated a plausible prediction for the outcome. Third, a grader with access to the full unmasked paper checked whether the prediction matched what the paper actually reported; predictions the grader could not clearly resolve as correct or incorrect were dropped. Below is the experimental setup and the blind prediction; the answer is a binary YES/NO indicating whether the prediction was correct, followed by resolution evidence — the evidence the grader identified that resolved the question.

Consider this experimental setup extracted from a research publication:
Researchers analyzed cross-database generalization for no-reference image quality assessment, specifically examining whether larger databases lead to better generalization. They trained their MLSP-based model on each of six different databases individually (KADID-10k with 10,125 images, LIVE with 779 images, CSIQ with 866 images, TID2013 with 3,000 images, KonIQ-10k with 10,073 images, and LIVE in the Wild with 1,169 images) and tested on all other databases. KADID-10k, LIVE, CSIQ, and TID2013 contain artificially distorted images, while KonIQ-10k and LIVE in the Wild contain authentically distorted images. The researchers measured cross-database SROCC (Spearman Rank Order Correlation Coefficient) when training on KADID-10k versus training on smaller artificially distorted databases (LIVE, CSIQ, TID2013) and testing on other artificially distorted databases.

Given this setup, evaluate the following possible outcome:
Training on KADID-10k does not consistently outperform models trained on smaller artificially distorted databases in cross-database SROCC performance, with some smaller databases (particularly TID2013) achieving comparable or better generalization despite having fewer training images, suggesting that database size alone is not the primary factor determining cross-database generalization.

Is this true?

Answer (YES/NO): NO